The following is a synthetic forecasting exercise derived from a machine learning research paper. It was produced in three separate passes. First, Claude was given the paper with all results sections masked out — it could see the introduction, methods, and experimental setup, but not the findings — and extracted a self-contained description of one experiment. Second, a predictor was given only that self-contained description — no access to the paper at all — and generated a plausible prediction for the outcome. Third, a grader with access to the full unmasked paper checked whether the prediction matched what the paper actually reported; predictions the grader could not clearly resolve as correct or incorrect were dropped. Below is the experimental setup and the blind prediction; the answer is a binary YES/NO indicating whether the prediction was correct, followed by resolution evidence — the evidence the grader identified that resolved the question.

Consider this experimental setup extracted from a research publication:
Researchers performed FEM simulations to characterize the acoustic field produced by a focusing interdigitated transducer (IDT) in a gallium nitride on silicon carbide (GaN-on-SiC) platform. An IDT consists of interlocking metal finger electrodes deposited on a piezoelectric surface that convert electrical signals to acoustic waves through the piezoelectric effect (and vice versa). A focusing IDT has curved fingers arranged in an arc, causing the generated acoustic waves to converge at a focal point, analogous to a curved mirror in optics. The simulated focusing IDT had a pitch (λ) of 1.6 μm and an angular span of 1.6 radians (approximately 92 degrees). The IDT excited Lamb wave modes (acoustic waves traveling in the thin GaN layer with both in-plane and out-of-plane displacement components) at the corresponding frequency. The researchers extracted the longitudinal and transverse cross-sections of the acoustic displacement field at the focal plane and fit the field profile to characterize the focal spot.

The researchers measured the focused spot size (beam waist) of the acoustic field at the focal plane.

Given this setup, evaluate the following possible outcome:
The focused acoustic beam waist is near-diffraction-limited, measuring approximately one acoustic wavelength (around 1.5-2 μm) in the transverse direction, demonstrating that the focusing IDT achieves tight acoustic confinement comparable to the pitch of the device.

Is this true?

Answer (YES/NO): YES